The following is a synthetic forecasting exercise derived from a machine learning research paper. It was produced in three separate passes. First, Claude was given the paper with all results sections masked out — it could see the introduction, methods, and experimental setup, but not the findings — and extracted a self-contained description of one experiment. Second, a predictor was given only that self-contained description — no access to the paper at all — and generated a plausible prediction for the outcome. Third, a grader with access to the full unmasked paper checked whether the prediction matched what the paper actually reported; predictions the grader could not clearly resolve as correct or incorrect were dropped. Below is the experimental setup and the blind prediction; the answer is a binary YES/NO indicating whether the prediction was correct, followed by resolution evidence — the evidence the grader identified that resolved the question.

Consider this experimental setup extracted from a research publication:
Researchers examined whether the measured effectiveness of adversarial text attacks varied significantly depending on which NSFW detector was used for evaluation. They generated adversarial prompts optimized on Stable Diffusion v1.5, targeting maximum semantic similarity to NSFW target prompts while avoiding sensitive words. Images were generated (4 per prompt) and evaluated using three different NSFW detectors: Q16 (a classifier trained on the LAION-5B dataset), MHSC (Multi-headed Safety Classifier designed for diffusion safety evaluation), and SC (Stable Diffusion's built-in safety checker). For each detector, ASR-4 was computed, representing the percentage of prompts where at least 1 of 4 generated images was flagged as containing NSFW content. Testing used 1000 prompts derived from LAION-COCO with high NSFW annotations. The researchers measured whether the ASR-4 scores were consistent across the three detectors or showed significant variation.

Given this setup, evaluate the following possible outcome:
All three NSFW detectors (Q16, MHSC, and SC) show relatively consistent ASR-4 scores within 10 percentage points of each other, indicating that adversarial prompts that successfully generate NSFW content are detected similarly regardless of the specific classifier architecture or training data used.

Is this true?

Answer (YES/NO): YES